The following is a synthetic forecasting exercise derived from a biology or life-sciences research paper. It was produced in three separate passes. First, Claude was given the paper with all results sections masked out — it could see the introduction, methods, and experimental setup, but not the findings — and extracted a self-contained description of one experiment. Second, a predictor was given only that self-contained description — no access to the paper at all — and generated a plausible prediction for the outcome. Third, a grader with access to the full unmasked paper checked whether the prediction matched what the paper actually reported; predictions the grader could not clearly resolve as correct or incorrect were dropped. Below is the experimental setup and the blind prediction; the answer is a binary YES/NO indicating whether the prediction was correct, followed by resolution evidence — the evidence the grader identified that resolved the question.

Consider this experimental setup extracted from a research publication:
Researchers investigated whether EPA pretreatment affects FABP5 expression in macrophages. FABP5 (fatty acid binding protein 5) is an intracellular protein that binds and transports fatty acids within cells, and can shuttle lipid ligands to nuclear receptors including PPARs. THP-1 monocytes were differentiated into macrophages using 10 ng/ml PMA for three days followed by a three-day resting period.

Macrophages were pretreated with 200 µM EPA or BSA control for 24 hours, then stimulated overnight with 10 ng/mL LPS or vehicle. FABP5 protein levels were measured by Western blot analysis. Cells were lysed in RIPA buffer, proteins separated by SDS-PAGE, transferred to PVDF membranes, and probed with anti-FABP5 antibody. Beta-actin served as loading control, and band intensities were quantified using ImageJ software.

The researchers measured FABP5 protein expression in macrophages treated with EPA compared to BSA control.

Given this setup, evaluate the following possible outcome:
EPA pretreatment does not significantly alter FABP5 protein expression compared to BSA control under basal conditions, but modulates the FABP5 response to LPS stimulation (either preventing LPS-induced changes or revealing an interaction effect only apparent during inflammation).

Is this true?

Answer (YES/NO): NO